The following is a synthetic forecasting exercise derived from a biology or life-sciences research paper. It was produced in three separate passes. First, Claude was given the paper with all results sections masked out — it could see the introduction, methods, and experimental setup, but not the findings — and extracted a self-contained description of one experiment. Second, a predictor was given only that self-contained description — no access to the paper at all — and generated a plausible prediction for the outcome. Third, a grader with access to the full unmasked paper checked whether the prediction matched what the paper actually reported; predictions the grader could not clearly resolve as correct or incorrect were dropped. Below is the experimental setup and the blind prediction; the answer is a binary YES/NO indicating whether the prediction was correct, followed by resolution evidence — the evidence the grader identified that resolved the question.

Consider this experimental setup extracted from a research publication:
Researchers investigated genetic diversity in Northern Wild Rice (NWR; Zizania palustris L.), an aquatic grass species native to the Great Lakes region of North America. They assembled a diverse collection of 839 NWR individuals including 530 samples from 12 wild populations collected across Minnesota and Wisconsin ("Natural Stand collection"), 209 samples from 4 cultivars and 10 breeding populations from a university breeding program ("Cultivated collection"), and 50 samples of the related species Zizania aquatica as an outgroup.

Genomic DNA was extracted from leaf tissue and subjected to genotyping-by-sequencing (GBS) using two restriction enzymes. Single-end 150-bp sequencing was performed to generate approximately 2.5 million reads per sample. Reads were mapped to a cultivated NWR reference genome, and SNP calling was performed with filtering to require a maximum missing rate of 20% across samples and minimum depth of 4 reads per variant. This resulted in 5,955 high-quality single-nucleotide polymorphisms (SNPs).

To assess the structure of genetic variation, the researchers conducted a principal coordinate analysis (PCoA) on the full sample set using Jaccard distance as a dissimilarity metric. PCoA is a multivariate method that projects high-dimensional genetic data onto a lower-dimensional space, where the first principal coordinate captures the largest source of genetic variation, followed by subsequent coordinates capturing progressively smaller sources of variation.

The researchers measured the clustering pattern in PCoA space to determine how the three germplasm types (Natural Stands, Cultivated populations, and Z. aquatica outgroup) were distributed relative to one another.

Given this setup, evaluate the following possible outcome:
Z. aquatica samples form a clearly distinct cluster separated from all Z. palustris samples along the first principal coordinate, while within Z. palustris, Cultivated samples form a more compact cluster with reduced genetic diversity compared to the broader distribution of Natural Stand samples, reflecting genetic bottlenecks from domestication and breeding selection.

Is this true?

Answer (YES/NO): NO